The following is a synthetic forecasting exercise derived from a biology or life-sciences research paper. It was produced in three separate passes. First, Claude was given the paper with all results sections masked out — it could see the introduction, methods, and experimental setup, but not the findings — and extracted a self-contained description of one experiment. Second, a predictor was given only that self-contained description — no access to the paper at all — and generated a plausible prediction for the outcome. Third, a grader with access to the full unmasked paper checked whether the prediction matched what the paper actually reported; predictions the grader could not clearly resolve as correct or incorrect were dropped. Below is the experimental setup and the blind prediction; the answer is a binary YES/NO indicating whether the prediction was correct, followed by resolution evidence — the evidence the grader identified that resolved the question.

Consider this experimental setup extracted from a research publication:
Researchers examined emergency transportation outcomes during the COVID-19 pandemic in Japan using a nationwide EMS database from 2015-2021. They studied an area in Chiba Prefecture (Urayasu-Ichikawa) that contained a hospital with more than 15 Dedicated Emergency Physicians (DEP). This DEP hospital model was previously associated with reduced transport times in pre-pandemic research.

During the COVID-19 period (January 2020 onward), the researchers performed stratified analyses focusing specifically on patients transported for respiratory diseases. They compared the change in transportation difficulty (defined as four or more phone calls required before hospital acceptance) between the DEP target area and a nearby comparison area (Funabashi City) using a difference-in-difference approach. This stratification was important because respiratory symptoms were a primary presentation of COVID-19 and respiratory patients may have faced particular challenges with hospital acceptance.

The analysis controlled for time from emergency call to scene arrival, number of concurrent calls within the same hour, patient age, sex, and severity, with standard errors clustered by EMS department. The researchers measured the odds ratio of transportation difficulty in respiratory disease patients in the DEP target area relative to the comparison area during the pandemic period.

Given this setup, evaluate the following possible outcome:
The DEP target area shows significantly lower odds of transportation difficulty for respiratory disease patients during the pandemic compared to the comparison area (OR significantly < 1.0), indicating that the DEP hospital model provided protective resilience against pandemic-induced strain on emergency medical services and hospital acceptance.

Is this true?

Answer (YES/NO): NO